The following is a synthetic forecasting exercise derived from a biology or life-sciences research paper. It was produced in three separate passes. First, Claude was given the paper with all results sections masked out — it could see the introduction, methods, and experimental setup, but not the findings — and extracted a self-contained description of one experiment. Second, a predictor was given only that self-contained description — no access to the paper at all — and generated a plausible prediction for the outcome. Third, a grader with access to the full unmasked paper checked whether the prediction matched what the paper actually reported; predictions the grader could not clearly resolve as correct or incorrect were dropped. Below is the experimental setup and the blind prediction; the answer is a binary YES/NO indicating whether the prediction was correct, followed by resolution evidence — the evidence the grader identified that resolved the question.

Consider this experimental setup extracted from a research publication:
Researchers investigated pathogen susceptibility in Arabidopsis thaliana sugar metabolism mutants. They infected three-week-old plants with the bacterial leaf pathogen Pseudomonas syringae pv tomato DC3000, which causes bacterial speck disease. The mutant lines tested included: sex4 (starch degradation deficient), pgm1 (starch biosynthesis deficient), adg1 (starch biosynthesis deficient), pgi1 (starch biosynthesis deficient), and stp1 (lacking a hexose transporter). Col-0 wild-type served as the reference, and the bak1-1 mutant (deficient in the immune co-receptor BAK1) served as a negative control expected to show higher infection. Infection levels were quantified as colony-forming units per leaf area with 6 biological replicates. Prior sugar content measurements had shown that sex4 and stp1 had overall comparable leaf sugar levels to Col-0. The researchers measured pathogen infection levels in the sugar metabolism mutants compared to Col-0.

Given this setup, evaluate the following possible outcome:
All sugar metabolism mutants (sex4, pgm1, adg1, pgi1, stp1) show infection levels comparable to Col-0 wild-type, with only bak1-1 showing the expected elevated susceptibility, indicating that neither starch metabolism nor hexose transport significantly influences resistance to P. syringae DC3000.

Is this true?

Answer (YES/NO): NO